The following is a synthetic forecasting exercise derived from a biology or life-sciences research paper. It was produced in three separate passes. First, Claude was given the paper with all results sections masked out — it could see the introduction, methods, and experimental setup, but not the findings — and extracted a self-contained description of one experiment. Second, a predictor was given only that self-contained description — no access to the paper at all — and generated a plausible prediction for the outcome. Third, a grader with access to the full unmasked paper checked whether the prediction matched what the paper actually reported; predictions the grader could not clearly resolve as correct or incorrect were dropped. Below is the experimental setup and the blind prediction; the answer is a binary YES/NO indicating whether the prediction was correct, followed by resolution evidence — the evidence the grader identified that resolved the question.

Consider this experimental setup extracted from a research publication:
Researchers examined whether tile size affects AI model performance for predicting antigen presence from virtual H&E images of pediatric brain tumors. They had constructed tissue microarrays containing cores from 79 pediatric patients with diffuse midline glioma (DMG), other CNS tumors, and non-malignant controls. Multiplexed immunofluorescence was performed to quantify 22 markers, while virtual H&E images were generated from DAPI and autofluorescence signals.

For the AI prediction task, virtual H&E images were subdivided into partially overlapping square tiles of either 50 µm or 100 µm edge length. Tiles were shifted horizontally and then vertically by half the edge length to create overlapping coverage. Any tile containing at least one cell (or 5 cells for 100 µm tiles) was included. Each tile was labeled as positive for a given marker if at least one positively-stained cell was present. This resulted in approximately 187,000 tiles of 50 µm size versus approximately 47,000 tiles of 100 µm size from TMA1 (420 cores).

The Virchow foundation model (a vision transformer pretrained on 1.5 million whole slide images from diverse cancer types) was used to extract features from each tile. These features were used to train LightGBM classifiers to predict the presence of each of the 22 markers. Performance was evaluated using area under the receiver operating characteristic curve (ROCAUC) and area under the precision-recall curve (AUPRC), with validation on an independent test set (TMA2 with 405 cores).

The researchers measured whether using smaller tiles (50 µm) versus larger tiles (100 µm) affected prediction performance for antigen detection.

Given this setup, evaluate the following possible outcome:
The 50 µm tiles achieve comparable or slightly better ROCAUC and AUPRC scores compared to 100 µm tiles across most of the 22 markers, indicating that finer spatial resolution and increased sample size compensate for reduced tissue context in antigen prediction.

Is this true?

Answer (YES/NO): NO